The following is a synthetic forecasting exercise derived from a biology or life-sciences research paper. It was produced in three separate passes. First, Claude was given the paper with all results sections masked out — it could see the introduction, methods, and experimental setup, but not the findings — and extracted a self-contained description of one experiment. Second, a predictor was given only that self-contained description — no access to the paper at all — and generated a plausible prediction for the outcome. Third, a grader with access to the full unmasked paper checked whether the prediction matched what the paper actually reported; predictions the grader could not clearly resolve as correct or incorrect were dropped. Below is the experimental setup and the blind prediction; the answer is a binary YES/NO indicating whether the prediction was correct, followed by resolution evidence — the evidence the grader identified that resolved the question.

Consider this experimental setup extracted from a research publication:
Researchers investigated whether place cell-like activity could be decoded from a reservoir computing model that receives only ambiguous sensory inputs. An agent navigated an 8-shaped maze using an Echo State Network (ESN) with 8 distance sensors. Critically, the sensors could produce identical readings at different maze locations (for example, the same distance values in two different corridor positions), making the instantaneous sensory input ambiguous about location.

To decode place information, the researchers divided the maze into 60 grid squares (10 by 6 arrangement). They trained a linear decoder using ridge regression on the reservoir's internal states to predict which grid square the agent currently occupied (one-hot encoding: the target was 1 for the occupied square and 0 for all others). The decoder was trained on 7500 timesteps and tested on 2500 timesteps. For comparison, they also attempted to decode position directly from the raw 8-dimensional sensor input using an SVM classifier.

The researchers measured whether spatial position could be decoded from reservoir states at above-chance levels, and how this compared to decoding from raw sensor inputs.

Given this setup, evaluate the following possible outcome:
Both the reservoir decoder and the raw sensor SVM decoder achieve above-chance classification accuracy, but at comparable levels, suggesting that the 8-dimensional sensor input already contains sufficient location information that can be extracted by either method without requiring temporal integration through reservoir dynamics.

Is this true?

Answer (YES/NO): NO